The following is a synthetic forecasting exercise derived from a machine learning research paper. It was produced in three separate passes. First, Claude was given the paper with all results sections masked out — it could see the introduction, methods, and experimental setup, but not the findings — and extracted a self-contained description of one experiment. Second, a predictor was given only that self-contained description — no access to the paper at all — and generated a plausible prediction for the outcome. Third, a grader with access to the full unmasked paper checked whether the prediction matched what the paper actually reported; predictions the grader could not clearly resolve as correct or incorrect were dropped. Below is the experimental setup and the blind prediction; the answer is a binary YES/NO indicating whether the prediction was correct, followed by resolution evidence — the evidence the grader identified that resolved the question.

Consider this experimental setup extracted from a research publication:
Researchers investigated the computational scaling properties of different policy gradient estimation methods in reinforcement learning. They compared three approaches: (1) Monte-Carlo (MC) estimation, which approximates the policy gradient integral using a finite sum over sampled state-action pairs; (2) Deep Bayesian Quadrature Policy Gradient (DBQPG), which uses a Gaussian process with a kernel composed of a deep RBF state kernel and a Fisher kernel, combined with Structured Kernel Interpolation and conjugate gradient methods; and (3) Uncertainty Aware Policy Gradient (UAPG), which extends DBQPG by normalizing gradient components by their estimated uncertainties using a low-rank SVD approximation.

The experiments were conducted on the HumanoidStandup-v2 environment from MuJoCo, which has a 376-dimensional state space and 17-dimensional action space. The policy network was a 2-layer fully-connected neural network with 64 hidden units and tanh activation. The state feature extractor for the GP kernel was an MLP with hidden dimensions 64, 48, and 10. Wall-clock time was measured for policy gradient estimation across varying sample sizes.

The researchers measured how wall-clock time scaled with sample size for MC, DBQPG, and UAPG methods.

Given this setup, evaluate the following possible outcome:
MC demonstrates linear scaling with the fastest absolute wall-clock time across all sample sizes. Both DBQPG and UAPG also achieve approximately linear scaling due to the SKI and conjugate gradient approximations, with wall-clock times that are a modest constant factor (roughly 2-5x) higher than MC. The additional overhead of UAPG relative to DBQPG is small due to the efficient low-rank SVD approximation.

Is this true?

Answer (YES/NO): NO